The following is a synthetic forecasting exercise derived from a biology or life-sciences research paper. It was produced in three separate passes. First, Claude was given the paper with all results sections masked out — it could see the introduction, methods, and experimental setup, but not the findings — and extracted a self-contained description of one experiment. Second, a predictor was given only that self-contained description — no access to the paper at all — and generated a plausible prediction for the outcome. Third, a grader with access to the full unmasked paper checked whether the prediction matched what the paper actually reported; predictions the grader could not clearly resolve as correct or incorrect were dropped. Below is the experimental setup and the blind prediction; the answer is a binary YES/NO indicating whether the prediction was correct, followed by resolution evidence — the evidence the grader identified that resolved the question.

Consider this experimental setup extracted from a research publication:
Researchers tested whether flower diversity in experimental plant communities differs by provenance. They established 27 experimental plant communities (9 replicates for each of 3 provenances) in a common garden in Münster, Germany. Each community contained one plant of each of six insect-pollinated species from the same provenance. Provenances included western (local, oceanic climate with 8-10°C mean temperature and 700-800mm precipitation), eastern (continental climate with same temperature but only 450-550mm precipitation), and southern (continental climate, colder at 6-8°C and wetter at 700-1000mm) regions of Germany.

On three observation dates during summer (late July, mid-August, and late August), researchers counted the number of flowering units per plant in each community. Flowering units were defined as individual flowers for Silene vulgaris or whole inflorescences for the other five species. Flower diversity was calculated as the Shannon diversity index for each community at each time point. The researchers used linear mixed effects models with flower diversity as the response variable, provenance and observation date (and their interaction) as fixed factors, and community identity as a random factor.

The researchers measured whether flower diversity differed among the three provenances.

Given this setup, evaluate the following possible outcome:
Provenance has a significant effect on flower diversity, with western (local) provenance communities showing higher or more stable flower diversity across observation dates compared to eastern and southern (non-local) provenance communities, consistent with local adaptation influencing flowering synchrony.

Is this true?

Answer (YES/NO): NO